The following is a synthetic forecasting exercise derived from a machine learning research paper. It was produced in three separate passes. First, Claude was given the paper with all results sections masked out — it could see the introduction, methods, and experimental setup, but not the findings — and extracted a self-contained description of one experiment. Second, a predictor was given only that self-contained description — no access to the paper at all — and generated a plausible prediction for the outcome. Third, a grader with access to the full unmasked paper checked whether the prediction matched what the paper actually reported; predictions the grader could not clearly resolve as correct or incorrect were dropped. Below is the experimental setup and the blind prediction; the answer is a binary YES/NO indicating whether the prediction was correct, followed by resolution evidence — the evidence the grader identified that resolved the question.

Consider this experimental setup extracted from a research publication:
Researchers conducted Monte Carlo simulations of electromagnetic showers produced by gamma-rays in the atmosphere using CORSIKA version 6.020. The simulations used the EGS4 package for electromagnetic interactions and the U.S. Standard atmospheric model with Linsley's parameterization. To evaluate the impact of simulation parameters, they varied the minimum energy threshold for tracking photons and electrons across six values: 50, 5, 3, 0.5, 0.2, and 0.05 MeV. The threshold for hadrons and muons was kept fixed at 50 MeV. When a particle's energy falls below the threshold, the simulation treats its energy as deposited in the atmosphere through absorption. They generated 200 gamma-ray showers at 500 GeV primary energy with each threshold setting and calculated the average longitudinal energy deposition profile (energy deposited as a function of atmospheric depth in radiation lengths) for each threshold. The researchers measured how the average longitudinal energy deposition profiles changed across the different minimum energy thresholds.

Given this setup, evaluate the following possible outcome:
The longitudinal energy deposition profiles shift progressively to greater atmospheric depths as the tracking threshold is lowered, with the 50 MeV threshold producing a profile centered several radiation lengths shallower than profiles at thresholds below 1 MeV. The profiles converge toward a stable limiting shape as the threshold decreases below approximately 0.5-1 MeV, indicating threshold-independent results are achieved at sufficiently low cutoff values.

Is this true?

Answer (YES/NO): NO